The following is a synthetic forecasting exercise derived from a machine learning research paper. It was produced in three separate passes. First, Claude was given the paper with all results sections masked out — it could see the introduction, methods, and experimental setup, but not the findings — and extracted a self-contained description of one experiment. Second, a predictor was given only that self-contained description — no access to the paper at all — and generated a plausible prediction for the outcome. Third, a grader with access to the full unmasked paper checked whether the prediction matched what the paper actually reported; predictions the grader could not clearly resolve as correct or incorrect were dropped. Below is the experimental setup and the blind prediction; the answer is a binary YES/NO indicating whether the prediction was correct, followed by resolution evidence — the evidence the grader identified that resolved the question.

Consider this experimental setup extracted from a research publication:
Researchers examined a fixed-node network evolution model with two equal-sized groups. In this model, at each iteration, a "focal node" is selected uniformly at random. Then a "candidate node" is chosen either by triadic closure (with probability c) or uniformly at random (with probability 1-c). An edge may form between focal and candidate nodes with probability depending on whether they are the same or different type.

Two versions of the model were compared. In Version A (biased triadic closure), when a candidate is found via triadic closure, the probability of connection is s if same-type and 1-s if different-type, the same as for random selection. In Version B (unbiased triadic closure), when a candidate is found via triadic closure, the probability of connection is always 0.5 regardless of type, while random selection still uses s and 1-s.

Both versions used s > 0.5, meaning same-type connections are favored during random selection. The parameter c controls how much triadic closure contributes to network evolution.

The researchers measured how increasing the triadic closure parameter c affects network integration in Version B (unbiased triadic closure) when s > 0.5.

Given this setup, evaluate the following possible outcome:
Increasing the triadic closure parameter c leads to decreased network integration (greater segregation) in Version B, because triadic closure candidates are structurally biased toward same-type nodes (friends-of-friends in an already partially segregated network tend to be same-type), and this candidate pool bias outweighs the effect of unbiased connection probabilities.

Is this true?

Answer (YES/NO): NO